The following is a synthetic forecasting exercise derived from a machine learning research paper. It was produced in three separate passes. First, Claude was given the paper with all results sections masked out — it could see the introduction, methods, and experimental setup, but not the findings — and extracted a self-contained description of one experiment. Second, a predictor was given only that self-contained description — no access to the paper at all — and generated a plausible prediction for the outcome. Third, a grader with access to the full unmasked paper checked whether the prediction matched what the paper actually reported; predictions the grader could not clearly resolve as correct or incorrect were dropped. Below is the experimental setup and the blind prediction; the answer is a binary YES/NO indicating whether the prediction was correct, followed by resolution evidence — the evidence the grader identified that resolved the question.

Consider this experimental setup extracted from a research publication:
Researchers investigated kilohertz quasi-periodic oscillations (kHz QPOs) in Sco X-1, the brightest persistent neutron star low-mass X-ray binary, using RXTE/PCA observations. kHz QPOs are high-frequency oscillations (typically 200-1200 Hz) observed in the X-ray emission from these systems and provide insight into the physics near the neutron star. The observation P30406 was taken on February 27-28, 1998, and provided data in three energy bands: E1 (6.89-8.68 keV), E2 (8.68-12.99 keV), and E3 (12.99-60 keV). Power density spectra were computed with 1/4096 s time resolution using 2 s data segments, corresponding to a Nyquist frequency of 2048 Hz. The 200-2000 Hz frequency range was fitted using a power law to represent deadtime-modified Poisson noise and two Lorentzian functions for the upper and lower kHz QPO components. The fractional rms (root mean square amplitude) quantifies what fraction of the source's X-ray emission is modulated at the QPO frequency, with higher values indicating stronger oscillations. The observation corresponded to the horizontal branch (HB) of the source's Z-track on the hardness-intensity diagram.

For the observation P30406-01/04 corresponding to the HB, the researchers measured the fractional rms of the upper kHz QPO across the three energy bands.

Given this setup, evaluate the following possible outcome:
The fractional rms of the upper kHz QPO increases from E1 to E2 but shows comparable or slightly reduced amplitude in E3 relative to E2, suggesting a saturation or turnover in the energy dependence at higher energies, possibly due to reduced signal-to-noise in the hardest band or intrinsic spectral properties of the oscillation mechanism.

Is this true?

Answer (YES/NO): NO